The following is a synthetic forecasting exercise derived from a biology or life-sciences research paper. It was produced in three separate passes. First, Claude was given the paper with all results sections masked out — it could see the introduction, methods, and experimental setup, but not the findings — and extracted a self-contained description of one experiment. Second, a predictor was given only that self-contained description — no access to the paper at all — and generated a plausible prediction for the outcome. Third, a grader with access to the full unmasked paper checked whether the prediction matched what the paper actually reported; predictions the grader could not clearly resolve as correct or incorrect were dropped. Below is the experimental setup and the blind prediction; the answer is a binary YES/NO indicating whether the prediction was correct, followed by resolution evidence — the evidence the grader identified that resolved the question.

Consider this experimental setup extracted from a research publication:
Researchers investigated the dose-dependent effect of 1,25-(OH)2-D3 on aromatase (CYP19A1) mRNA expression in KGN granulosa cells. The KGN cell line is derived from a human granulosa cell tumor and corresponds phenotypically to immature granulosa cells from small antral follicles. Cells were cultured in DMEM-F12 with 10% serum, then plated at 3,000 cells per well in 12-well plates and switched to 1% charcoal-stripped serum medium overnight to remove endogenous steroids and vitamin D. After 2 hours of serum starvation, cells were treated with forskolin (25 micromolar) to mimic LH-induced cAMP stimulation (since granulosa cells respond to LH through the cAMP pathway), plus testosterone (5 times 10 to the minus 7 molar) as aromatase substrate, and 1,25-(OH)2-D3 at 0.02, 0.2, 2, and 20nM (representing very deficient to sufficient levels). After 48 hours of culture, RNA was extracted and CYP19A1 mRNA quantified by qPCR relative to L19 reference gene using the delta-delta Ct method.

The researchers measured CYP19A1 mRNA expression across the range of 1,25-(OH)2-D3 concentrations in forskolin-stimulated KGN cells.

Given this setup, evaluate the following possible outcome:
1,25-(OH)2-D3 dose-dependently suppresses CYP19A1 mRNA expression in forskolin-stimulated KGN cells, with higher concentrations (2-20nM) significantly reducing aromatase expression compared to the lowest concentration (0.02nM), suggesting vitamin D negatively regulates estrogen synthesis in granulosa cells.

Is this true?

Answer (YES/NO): NO